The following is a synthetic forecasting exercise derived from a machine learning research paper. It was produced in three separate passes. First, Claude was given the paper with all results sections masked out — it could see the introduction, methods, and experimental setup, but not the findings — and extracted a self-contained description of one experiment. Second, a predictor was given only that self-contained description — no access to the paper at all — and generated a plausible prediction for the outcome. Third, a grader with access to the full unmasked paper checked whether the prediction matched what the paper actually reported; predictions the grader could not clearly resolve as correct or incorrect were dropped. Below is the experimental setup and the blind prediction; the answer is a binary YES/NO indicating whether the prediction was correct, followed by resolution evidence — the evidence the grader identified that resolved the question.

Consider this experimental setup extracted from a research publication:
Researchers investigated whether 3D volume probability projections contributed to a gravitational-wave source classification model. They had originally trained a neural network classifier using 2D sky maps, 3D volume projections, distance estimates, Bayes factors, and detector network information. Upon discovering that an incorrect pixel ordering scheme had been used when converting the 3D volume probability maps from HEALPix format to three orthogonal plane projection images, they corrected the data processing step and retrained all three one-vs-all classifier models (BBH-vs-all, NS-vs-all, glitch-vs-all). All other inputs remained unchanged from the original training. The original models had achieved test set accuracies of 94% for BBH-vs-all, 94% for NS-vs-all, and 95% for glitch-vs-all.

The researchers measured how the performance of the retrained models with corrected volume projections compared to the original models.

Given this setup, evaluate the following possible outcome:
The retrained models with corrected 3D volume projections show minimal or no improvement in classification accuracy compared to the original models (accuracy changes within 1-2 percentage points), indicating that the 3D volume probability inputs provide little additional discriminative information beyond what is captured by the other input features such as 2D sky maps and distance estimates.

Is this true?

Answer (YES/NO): YES